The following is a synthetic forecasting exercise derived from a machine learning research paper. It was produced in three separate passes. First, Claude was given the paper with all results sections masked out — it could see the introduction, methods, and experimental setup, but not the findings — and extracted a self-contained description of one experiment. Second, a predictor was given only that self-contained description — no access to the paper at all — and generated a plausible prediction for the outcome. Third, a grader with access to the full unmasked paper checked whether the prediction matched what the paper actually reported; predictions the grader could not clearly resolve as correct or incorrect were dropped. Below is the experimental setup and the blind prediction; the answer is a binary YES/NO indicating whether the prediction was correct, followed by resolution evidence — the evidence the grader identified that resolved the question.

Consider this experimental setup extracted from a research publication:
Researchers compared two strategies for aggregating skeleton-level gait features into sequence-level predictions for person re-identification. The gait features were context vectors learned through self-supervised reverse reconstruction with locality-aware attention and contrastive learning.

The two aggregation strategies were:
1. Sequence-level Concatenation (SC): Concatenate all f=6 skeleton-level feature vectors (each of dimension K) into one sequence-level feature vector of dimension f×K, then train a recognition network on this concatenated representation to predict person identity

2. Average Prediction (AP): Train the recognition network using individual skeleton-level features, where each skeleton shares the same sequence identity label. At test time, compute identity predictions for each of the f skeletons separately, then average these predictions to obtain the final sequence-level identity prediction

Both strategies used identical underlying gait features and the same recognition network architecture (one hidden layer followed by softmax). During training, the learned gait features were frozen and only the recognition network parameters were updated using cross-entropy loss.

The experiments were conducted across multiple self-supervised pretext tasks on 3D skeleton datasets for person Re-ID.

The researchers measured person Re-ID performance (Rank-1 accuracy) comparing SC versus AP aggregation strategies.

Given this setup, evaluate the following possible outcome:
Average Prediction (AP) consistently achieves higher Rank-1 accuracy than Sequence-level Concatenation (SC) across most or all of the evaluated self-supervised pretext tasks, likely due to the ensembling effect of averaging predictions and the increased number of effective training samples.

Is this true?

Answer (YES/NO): YES